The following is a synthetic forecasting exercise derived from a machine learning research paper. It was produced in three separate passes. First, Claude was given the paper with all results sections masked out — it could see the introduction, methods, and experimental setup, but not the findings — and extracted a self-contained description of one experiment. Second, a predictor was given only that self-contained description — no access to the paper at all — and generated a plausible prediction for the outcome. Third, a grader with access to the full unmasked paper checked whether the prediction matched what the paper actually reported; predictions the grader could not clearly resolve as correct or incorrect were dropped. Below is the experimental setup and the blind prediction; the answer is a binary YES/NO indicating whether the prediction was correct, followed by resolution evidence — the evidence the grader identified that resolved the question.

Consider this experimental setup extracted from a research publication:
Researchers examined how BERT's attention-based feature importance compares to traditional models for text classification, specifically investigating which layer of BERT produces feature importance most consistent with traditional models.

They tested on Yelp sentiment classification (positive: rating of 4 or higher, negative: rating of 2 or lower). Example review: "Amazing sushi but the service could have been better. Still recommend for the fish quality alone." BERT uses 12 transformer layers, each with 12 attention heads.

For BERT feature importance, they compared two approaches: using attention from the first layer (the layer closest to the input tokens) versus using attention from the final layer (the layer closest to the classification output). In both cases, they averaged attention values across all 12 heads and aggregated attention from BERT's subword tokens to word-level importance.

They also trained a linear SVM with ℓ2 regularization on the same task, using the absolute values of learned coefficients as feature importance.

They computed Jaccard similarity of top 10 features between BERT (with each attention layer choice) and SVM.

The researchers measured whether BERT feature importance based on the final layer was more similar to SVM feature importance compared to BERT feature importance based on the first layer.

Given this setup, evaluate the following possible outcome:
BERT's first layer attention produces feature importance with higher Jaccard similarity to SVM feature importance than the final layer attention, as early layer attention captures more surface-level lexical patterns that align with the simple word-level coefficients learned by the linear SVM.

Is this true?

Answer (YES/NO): NO